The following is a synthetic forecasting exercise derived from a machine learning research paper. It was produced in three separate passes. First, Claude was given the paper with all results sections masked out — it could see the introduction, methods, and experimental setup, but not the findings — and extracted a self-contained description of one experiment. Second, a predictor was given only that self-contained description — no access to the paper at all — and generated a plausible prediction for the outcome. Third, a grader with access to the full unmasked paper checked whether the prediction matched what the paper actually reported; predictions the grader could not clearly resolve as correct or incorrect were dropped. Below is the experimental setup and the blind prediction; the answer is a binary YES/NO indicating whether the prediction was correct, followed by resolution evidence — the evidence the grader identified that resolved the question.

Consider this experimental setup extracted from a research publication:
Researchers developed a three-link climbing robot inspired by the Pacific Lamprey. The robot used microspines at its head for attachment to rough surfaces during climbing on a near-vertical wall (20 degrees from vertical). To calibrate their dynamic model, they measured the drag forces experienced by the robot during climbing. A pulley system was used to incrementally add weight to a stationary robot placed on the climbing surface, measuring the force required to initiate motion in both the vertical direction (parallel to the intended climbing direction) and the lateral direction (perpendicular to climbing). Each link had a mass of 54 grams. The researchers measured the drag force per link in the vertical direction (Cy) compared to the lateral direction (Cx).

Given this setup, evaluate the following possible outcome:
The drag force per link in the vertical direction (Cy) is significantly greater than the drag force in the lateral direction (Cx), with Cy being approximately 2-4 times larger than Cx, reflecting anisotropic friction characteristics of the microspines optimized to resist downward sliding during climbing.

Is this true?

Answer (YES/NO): NO